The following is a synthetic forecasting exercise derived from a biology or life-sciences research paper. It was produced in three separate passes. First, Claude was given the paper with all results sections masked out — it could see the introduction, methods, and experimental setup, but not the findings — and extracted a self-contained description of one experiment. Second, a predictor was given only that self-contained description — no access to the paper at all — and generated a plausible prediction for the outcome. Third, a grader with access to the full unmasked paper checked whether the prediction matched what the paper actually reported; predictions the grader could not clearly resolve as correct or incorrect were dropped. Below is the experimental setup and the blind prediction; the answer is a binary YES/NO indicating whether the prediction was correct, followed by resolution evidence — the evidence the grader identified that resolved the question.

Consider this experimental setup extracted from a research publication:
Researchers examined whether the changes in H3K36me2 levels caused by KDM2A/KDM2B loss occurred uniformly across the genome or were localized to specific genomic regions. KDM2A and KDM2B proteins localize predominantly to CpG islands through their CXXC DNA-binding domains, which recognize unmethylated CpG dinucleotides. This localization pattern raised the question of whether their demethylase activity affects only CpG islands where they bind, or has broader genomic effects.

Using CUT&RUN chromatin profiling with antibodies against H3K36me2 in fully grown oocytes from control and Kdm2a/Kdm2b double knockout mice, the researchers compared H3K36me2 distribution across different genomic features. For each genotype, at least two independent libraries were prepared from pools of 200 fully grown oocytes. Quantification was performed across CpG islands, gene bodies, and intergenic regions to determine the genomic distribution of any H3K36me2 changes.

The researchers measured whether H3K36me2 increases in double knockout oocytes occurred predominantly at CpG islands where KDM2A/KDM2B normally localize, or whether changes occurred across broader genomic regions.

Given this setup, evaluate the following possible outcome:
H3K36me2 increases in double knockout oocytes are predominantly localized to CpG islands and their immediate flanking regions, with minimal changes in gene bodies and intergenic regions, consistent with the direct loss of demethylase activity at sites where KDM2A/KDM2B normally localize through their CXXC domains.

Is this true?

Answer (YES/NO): NO